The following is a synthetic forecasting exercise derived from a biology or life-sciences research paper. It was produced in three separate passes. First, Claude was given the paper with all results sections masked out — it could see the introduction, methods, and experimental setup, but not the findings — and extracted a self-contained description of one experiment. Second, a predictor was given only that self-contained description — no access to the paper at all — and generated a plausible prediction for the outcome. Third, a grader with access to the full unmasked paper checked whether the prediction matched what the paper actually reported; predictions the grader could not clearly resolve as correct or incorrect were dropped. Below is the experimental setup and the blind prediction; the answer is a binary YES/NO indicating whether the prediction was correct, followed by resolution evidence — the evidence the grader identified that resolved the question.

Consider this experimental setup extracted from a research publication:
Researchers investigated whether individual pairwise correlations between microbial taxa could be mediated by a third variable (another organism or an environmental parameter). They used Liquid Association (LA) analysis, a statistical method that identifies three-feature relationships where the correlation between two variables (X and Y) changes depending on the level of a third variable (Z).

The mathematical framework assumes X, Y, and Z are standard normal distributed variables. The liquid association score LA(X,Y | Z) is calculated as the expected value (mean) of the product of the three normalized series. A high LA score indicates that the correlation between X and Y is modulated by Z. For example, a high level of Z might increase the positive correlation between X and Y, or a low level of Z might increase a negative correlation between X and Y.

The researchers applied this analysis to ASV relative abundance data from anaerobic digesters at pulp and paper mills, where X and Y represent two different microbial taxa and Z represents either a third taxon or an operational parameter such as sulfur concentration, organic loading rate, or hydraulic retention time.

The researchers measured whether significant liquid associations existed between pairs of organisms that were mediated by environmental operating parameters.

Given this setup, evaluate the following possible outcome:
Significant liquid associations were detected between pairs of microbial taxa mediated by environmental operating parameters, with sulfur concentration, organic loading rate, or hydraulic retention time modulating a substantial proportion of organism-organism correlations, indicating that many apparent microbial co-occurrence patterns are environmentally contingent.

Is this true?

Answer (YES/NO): NO